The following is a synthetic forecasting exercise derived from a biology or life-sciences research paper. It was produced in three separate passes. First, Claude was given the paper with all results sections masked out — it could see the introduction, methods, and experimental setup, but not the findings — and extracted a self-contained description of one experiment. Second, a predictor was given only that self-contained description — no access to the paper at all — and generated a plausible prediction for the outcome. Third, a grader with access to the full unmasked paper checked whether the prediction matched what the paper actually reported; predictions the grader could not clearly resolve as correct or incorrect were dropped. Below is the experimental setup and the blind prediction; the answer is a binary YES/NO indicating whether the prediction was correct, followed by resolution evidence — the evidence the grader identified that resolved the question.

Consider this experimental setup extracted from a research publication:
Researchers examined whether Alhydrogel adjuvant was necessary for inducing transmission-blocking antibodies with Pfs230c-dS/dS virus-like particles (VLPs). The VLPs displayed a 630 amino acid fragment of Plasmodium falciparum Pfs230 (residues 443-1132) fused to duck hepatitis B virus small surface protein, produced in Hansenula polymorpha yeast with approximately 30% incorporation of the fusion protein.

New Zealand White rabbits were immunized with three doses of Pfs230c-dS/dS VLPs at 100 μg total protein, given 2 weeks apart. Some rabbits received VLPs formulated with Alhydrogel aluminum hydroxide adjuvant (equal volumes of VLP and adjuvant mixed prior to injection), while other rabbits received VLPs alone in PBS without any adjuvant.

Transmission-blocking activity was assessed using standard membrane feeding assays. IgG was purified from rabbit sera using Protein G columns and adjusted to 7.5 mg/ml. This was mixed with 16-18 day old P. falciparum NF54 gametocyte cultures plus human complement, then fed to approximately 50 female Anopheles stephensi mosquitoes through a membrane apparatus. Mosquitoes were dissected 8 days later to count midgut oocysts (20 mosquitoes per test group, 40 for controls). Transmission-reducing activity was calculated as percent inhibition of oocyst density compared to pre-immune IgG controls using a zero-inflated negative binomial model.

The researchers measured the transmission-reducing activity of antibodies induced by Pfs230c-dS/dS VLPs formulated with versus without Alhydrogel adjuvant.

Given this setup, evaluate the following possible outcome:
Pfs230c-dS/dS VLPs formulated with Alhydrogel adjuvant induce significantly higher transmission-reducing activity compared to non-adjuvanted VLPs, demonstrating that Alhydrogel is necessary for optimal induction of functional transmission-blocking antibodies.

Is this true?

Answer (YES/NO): NO